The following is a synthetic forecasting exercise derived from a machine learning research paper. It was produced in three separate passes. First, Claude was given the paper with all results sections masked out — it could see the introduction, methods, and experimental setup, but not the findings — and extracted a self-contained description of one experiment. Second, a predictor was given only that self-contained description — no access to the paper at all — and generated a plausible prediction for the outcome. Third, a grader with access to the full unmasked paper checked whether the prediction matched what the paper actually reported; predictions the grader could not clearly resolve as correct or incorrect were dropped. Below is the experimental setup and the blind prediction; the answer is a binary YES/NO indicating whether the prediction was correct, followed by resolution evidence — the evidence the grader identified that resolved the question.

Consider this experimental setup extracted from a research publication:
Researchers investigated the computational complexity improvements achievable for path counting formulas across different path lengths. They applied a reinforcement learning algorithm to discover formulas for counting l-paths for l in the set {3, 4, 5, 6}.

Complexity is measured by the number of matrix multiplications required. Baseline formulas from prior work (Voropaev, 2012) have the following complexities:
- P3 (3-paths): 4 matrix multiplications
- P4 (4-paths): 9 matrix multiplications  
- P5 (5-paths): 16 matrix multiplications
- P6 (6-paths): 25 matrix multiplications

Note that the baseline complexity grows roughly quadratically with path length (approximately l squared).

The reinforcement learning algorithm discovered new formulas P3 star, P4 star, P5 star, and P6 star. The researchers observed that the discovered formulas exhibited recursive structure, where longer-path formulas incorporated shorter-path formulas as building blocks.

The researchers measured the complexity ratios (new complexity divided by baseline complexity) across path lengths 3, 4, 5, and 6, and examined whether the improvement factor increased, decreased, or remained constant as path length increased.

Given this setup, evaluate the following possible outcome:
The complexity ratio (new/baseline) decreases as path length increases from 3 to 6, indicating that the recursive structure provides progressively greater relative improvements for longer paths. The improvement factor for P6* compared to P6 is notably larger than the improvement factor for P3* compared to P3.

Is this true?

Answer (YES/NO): YES